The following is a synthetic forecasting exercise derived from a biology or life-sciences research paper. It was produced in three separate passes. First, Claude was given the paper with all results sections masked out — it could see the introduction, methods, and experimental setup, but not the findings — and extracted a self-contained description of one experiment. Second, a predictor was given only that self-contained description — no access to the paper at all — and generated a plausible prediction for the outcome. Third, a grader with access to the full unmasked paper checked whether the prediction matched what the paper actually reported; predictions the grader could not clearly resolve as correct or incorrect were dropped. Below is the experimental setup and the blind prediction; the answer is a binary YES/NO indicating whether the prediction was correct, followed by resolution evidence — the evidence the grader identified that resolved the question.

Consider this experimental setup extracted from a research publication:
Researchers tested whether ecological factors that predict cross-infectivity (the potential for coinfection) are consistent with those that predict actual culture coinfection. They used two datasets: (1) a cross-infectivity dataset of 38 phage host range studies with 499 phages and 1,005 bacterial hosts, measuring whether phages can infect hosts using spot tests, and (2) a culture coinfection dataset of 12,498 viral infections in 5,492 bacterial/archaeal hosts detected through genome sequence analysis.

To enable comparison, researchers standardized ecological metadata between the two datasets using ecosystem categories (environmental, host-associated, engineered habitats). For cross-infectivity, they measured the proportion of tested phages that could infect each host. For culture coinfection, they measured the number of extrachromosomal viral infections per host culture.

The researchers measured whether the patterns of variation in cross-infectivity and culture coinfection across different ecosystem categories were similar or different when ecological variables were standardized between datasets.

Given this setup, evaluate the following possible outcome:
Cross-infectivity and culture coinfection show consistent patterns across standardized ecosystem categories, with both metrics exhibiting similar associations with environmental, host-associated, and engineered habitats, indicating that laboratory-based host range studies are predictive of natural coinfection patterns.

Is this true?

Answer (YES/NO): YES